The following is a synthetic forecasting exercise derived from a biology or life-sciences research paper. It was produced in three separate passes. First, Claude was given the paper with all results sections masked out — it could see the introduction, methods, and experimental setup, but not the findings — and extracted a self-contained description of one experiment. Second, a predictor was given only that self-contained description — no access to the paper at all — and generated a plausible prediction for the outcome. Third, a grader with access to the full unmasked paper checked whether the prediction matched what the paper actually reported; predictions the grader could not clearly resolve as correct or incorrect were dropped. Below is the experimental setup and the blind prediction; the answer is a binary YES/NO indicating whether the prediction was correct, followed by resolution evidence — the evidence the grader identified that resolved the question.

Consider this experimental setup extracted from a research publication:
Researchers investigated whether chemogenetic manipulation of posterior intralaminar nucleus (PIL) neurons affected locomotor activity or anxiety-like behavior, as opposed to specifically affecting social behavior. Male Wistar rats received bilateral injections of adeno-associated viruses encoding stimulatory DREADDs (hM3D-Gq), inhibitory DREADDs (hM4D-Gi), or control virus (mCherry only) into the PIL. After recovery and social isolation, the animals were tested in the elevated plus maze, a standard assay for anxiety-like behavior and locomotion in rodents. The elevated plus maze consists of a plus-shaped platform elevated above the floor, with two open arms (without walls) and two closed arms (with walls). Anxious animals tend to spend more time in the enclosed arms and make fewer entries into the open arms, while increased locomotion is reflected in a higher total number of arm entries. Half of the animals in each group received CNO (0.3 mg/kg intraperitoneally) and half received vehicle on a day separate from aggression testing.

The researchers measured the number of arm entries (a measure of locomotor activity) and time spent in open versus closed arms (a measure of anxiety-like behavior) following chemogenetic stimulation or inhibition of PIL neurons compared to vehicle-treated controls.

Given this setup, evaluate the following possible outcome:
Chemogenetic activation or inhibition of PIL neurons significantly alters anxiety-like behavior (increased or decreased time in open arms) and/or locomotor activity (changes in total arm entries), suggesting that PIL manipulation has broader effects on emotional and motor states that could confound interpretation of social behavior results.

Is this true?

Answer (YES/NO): NO